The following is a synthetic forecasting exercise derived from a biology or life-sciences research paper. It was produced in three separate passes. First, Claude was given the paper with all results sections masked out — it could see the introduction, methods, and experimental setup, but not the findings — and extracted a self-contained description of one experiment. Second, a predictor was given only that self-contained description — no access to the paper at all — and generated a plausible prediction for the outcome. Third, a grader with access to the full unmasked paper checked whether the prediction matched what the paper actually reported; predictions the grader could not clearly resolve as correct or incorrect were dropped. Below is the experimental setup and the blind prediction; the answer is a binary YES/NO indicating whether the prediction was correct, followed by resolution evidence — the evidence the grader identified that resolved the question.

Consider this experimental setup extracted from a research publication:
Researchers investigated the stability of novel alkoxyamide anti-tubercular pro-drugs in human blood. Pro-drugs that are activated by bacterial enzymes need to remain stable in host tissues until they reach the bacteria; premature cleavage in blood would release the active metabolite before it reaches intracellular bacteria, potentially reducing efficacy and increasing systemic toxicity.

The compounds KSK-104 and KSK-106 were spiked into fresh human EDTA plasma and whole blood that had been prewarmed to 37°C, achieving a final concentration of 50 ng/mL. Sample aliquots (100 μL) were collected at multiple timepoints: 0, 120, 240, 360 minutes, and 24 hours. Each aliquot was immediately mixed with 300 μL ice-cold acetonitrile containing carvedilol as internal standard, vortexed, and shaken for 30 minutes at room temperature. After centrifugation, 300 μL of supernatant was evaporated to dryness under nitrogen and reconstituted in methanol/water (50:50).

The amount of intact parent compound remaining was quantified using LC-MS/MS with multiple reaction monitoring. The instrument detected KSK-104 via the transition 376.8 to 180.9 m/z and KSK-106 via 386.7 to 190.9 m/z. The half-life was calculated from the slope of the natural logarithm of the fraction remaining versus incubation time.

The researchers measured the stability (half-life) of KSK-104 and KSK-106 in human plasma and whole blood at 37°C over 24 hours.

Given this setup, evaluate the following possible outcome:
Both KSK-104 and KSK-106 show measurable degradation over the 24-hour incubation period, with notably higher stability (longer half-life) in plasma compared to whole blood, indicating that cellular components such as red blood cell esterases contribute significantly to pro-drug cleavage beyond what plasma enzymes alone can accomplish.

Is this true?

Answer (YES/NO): NO